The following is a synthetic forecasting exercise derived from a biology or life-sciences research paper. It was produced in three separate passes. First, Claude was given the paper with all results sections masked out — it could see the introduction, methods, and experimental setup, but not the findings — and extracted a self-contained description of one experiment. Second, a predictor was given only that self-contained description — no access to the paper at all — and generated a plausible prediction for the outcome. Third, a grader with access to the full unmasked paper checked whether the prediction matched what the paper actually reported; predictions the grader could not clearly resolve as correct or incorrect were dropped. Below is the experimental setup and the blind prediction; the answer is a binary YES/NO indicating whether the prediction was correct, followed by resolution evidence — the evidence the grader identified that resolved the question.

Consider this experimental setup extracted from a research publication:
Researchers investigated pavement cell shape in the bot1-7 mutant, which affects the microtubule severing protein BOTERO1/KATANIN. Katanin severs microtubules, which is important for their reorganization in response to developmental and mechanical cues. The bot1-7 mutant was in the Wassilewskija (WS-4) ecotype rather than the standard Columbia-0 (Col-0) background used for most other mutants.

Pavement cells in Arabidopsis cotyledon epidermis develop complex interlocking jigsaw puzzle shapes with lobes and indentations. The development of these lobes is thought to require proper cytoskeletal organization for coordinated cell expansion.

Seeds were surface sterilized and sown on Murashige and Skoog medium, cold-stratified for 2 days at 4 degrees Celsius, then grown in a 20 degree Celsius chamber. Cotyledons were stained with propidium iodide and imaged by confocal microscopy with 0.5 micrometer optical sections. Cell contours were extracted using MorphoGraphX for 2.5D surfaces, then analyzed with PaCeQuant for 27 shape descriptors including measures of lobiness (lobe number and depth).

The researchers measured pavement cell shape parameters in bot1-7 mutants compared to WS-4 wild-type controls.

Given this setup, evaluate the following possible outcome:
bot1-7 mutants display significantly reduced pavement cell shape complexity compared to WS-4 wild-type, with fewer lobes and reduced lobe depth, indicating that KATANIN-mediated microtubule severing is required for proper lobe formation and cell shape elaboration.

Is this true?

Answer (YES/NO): NO